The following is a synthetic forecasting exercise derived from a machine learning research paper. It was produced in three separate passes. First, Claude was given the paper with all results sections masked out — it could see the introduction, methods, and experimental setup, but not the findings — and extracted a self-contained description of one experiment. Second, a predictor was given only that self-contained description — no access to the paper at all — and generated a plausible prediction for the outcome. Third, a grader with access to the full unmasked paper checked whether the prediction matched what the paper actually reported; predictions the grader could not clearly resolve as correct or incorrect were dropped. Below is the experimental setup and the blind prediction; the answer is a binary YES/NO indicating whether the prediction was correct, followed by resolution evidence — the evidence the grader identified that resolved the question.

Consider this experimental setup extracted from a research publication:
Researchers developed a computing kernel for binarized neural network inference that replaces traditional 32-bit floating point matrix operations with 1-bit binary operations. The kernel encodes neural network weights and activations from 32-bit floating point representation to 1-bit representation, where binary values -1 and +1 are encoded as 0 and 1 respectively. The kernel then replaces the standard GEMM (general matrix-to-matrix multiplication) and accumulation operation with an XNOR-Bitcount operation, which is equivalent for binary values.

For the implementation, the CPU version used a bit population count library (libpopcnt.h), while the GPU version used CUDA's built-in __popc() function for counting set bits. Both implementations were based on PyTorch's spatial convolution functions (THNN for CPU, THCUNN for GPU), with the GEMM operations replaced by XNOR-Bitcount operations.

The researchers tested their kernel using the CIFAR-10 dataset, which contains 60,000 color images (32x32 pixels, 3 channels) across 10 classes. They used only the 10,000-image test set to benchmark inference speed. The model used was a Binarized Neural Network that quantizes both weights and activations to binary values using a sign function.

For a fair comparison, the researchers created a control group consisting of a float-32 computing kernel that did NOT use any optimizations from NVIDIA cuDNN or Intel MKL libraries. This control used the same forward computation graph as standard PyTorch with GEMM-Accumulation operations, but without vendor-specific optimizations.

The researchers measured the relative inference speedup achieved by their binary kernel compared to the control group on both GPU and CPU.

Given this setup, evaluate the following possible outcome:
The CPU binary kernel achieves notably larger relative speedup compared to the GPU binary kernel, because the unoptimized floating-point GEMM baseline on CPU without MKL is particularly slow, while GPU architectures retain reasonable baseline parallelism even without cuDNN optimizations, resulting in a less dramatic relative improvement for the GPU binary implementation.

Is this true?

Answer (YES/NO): YES